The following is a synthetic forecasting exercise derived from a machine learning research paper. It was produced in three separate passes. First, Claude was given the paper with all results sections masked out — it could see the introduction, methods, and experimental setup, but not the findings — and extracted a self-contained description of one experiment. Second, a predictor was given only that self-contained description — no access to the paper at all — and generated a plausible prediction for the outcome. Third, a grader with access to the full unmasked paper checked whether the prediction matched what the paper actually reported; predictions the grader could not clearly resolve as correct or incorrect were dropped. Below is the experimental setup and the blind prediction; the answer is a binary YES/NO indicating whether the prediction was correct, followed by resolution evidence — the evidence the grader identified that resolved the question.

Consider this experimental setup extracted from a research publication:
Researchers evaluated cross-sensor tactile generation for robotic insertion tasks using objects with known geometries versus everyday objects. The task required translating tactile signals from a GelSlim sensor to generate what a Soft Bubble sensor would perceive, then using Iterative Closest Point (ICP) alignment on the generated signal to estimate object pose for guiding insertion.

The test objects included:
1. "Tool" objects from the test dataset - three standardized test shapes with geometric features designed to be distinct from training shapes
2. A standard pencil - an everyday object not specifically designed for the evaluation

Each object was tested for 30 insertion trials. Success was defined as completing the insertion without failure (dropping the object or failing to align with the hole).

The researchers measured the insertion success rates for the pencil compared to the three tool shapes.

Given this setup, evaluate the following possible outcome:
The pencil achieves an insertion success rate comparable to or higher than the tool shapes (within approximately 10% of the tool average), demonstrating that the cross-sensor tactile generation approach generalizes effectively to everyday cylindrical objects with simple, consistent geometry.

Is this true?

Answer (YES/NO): YES